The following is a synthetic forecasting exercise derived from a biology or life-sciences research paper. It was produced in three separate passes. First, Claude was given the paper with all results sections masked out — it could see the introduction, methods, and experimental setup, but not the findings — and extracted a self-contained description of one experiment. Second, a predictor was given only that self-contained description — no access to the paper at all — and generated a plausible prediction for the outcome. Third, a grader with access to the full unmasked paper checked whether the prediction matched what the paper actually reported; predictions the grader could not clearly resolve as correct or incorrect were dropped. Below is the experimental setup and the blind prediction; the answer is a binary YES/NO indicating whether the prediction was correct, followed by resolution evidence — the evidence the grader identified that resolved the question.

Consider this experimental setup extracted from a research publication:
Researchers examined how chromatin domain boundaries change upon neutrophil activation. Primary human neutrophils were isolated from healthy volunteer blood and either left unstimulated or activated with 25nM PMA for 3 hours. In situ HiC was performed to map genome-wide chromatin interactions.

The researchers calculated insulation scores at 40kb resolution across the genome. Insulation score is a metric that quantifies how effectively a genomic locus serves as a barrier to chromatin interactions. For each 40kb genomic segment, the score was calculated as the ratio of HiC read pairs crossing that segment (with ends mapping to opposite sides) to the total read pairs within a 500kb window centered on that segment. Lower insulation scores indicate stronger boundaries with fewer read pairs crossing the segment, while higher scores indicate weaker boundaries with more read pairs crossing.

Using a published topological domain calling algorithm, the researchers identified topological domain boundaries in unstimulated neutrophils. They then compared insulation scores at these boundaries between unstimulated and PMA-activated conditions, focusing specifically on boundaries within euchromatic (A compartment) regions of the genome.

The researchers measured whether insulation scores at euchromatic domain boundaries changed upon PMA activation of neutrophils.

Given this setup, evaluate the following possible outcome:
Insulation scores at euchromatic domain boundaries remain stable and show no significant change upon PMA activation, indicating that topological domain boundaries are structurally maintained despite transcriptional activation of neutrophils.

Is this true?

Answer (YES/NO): YES